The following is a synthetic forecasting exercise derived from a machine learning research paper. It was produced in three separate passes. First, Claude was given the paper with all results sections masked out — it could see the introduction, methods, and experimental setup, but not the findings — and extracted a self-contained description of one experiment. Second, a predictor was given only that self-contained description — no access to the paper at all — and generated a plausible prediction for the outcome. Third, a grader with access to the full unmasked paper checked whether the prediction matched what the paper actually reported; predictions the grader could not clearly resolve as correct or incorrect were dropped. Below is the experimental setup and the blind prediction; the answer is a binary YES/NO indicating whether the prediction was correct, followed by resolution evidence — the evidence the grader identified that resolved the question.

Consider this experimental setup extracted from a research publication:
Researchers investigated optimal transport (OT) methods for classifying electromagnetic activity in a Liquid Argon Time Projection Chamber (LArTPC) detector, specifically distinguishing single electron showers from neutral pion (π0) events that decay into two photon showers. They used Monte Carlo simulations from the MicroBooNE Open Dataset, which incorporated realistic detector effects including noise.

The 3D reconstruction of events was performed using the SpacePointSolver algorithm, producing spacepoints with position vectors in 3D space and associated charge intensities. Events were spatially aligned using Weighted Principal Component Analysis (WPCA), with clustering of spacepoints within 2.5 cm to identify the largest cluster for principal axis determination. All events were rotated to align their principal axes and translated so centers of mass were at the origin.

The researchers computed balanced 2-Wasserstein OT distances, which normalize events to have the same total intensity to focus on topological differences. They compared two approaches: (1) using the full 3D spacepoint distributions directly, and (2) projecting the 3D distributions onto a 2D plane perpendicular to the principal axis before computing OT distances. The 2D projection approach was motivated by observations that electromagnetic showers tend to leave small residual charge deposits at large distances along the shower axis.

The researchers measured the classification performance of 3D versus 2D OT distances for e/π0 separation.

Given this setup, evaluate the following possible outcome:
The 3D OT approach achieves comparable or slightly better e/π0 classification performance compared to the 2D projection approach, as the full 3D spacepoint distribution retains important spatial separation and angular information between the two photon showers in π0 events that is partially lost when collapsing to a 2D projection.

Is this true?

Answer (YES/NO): NO